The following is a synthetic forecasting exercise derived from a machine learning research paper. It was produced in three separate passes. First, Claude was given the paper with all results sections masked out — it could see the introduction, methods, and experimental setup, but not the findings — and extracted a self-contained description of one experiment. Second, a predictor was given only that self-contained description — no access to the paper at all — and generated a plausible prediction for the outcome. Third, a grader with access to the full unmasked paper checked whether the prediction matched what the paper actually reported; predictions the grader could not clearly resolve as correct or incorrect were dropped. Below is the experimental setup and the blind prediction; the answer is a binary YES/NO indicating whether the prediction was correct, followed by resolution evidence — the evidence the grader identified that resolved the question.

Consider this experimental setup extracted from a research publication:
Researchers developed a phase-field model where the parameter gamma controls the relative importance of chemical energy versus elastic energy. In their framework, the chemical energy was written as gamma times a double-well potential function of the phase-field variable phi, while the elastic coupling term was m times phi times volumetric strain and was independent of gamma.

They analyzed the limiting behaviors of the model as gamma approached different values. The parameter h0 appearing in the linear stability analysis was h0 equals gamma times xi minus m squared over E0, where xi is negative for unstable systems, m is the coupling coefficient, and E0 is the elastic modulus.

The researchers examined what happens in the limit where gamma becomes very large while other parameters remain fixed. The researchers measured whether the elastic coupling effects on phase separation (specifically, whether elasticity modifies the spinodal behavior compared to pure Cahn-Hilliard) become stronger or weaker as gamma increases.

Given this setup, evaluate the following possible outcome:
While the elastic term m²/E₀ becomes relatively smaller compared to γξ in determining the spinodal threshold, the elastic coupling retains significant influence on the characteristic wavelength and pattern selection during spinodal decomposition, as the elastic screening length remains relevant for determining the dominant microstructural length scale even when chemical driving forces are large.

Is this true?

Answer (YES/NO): NO